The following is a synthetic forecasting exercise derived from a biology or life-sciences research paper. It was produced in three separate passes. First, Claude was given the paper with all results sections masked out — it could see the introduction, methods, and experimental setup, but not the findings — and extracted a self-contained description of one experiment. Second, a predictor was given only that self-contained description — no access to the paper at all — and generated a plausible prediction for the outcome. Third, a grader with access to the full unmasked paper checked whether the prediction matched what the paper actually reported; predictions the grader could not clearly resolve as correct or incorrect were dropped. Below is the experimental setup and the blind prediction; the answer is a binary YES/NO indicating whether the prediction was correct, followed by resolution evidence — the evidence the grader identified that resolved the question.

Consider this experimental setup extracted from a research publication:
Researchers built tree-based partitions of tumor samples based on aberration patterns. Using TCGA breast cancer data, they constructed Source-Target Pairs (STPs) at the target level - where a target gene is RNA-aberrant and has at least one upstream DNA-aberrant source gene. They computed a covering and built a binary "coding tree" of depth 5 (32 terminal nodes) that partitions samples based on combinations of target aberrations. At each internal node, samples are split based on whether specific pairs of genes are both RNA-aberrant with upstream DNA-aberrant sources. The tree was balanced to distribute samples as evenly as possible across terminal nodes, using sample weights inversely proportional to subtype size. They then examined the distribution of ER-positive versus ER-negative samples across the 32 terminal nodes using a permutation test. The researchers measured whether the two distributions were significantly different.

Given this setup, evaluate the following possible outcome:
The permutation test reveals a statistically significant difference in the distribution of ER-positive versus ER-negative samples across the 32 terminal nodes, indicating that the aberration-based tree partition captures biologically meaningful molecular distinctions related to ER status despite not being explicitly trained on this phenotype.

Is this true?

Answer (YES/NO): YES